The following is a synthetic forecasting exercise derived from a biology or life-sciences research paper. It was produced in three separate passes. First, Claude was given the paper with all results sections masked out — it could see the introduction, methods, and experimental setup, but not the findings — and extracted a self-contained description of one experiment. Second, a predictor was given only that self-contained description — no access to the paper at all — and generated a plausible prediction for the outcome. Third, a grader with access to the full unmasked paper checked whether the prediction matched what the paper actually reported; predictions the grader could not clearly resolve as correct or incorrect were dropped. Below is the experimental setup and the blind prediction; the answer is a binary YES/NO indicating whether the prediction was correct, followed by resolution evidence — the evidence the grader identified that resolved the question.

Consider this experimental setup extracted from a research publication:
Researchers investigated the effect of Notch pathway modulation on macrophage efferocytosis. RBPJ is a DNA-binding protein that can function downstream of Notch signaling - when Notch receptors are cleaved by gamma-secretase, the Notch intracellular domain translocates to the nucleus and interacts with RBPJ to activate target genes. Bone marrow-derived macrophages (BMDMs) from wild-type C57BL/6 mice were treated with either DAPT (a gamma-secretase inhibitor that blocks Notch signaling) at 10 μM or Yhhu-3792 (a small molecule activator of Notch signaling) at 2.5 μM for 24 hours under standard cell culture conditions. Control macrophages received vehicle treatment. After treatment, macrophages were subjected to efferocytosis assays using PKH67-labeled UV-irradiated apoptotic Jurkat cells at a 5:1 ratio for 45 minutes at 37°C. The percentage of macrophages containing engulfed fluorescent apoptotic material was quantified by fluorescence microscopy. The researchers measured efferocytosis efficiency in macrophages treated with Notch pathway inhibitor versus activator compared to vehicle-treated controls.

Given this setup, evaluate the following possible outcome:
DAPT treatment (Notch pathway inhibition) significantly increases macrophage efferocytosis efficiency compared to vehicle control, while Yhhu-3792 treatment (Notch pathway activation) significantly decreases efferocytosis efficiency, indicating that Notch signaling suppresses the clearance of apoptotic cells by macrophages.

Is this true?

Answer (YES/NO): NO